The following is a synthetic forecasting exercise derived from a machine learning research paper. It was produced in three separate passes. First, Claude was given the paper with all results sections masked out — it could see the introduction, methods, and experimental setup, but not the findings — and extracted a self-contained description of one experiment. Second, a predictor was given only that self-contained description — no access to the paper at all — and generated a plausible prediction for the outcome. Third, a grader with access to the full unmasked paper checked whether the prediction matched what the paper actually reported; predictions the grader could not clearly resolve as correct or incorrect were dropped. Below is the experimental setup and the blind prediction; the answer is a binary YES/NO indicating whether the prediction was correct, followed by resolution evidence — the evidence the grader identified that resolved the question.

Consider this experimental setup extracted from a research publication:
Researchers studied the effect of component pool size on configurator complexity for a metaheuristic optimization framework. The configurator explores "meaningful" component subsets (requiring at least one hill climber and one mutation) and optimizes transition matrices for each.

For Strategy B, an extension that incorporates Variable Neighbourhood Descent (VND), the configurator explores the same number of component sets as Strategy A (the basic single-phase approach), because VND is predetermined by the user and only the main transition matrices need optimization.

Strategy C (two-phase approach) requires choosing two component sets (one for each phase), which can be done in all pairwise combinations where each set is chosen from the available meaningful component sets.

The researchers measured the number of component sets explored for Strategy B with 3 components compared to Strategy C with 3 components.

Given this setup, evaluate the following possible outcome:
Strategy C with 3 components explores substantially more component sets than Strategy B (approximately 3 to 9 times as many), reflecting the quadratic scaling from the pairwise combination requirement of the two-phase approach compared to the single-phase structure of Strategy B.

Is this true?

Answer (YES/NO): NO